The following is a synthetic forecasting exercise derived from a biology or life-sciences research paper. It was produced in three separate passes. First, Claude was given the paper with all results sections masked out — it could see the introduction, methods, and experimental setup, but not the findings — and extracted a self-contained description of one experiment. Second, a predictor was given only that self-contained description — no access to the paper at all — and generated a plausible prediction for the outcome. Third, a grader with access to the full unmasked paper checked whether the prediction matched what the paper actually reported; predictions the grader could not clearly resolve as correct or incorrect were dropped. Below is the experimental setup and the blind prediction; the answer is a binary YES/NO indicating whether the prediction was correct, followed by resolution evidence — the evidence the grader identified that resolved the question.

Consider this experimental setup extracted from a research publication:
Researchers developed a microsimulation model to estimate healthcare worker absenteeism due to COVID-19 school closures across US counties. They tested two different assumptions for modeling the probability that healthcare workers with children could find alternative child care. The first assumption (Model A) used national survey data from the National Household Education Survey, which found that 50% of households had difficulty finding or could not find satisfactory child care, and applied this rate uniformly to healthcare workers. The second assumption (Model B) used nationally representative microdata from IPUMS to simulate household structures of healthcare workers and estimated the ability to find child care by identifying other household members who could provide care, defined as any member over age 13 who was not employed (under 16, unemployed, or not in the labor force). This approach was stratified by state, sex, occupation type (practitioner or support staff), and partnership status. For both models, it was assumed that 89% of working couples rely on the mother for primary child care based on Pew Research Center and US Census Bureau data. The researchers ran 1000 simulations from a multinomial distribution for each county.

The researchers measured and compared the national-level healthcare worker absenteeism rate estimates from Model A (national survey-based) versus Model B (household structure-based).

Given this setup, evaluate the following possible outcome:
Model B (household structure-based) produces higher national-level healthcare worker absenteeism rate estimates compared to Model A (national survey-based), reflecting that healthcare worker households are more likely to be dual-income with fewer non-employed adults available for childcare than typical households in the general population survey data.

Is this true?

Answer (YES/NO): YES